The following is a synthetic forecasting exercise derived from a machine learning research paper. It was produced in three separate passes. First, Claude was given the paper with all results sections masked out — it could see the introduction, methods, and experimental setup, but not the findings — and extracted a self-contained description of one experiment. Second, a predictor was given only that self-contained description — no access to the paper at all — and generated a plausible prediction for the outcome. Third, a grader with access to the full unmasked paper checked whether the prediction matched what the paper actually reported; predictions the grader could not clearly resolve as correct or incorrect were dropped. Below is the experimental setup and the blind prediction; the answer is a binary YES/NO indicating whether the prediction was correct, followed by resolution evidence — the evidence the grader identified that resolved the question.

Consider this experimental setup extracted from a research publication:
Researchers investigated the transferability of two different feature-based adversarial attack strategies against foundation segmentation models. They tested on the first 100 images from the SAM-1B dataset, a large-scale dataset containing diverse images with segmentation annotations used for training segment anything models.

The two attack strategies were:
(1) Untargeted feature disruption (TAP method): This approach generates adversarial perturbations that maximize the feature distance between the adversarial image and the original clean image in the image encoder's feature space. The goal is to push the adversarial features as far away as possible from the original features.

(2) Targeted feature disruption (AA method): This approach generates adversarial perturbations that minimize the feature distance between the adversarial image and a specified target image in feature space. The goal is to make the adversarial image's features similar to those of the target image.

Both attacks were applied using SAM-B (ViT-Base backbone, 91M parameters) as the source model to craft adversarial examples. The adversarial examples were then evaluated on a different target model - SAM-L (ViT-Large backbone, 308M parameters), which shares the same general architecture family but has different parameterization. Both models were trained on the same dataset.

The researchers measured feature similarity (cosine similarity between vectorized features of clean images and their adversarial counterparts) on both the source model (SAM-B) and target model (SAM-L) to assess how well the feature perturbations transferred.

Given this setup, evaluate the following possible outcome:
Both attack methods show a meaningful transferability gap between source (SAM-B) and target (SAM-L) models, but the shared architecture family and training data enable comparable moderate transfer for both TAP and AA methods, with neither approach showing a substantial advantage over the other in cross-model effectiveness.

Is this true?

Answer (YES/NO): NO